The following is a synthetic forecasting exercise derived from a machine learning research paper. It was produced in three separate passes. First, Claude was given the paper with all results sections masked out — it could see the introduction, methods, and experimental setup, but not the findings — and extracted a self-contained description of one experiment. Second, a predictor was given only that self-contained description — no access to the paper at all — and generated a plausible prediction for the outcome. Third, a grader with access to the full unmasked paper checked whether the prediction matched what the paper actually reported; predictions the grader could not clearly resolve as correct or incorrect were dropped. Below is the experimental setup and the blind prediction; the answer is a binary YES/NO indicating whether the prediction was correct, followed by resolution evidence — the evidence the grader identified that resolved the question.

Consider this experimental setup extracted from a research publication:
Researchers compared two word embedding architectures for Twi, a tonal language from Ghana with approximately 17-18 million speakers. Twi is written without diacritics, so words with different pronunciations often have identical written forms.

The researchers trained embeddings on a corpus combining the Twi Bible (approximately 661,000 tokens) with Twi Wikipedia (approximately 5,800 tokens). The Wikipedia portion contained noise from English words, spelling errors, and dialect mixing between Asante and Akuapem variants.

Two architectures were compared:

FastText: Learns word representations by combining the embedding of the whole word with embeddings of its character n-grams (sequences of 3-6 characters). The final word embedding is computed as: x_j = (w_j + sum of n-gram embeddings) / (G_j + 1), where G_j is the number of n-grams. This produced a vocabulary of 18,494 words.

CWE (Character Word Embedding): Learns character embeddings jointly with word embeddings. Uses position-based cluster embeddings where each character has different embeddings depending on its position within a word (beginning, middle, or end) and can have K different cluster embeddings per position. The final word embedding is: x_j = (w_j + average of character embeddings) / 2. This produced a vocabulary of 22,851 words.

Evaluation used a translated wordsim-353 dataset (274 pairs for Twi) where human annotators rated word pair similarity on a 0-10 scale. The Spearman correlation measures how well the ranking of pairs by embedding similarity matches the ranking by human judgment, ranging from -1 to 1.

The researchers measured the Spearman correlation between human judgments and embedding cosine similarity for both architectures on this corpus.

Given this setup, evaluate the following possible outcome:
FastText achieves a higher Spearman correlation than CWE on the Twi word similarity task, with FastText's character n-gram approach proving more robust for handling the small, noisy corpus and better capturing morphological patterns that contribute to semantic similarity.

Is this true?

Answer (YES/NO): NO